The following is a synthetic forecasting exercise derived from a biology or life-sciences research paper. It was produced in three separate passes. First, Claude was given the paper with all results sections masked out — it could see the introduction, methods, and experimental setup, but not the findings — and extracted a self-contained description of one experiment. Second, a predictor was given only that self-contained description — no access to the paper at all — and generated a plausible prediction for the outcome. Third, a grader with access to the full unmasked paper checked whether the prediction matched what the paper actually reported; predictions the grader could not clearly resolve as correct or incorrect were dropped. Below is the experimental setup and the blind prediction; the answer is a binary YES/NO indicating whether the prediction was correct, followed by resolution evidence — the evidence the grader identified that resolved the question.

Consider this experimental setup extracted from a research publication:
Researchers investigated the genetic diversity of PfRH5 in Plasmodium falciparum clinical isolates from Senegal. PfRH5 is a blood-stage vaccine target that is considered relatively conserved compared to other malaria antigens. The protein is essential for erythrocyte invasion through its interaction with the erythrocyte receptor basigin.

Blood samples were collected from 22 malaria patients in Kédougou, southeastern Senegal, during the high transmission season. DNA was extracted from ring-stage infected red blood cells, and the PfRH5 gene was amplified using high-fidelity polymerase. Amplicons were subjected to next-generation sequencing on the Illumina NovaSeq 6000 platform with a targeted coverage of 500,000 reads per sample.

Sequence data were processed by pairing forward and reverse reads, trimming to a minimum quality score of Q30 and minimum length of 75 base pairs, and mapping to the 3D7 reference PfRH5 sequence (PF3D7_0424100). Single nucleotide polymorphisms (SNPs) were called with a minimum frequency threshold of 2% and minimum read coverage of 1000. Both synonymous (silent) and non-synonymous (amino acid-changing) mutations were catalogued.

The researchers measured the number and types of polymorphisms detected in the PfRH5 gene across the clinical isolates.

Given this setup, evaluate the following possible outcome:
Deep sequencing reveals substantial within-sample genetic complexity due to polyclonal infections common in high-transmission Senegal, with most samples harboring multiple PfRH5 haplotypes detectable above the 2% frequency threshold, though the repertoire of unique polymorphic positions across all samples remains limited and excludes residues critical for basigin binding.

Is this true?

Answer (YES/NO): NO